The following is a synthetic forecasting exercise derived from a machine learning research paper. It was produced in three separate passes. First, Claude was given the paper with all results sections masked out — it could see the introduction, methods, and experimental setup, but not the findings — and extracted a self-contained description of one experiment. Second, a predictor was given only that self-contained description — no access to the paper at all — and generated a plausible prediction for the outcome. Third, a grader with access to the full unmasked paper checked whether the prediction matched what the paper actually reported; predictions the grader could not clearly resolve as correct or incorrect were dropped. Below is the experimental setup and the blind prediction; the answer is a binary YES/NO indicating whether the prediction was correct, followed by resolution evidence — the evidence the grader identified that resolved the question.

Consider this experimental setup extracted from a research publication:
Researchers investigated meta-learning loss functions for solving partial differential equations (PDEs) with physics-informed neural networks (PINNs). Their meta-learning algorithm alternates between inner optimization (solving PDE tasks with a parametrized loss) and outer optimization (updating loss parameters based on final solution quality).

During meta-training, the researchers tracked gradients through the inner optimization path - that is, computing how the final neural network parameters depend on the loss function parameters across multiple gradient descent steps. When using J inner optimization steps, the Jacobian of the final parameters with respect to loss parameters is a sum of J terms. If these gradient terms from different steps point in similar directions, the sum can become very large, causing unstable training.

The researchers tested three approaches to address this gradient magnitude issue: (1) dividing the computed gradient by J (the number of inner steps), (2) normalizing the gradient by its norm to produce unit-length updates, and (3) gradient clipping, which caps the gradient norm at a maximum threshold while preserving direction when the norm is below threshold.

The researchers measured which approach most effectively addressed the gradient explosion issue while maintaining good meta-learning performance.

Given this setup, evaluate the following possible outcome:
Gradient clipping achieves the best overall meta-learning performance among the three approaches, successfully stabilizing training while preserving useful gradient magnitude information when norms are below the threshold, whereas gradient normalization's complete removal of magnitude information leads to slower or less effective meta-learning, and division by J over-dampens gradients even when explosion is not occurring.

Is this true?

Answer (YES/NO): YES